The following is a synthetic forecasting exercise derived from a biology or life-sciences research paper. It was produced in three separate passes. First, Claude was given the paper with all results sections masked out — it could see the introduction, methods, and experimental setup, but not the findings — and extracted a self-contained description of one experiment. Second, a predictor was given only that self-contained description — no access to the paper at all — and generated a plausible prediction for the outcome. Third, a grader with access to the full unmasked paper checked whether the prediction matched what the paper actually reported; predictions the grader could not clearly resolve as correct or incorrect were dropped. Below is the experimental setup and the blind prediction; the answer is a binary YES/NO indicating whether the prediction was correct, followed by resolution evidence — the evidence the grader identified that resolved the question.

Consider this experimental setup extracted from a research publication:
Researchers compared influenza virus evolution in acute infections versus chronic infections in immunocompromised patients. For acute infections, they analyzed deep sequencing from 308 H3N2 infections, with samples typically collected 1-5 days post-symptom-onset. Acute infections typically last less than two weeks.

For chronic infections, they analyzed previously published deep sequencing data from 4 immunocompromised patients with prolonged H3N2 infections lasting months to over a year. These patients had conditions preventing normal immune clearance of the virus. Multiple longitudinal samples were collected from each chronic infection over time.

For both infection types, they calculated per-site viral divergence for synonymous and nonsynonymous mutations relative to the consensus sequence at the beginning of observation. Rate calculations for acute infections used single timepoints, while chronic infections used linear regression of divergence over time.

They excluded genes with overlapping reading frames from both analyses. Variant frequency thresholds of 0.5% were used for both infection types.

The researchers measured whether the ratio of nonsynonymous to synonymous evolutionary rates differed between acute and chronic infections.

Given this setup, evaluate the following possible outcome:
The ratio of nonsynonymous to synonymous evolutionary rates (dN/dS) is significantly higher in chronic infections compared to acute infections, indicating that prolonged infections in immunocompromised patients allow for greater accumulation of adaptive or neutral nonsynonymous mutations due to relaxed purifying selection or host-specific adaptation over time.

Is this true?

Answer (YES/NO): NO